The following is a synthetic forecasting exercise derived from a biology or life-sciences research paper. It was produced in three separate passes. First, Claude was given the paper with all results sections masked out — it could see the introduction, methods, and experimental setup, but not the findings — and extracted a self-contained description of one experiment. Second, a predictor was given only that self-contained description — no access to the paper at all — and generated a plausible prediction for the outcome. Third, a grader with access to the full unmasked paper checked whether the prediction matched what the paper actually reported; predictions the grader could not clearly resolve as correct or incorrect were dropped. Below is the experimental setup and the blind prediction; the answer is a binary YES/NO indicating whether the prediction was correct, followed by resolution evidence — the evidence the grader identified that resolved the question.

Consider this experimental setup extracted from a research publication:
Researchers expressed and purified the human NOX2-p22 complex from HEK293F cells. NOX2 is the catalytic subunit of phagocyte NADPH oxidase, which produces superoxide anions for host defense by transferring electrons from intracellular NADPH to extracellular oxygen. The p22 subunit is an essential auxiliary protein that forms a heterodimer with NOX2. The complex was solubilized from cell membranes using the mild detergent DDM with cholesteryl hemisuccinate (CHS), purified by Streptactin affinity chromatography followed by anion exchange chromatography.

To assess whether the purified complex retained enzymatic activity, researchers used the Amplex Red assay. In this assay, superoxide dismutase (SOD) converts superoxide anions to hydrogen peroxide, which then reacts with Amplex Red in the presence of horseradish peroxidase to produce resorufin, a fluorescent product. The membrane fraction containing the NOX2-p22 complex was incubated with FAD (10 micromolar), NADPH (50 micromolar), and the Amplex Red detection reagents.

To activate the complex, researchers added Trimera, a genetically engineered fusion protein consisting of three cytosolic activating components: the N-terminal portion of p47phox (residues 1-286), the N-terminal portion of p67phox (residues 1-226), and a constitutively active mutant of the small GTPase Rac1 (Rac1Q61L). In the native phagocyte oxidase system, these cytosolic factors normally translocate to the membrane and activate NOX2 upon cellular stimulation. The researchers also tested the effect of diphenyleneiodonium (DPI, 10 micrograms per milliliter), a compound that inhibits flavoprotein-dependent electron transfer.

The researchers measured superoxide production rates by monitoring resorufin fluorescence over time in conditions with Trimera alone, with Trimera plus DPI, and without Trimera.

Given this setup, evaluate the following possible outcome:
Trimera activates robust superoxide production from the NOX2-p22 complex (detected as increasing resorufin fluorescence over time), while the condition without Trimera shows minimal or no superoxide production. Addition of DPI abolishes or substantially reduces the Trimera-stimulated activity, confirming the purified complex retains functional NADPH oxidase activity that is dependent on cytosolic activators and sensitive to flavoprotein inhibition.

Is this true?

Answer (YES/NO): YES